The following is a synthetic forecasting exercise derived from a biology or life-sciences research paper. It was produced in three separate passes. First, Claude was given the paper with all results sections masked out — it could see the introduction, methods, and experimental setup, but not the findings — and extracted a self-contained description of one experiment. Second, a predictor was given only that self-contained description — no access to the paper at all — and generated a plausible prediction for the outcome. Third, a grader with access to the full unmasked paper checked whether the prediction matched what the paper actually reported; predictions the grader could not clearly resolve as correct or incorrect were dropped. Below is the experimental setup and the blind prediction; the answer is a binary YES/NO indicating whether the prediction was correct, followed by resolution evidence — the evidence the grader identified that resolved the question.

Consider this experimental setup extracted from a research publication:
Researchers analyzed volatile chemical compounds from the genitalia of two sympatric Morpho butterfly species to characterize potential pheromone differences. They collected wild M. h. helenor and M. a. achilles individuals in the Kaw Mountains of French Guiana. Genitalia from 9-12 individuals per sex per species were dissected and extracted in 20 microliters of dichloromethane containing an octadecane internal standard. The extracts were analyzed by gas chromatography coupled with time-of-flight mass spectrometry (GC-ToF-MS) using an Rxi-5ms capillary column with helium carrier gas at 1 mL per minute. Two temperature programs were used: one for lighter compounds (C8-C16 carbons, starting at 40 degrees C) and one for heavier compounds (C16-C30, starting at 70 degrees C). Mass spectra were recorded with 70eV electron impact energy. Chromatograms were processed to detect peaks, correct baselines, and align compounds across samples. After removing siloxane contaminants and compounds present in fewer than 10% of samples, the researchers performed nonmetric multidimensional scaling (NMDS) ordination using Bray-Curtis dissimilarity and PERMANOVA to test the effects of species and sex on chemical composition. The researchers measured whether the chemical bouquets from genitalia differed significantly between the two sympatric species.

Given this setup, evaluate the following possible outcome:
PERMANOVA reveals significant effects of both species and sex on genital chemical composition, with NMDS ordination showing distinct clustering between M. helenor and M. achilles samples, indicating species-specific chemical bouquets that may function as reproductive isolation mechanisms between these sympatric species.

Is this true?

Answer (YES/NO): YES